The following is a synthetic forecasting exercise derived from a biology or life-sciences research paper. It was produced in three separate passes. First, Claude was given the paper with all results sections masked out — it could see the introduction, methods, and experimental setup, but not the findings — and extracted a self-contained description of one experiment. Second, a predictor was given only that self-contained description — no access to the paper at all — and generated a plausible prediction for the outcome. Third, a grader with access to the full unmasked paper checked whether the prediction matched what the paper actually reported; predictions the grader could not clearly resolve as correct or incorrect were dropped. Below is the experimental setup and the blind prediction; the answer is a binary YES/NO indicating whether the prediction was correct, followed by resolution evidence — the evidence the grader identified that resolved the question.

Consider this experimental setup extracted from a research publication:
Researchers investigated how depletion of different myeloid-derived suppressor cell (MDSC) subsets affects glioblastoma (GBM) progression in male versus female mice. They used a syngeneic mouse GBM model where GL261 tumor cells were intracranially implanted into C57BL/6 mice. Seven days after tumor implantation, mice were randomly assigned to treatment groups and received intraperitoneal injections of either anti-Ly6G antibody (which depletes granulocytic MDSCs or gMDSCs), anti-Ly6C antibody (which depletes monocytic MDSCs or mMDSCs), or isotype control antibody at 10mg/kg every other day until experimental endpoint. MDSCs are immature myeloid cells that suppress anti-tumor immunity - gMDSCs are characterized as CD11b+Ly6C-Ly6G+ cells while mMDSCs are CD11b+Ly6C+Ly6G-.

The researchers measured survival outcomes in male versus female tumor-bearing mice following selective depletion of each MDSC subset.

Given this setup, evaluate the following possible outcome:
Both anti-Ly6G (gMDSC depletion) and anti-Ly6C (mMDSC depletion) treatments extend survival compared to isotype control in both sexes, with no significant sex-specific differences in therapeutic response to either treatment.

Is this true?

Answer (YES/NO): NO